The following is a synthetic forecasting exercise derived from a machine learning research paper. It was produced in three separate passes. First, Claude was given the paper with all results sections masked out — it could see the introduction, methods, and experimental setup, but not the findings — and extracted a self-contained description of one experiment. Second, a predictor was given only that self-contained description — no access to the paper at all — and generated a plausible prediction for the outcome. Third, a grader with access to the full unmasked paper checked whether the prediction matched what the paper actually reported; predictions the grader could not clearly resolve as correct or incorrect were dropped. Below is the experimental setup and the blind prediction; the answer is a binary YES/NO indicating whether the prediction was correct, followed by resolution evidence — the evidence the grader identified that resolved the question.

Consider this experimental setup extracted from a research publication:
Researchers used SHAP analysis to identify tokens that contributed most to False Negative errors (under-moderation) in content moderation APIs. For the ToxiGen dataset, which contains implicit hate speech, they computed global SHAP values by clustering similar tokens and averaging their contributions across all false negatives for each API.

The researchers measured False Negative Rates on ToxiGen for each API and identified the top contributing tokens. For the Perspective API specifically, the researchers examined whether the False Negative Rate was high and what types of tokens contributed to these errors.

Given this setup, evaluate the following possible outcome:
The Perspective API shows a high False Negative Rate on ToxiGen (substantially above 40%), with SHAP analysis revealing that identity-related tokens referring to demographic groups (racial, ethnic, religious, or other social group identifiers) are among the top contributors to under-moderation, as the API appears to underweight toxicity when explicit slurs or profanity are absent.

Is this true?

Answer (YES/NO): NO